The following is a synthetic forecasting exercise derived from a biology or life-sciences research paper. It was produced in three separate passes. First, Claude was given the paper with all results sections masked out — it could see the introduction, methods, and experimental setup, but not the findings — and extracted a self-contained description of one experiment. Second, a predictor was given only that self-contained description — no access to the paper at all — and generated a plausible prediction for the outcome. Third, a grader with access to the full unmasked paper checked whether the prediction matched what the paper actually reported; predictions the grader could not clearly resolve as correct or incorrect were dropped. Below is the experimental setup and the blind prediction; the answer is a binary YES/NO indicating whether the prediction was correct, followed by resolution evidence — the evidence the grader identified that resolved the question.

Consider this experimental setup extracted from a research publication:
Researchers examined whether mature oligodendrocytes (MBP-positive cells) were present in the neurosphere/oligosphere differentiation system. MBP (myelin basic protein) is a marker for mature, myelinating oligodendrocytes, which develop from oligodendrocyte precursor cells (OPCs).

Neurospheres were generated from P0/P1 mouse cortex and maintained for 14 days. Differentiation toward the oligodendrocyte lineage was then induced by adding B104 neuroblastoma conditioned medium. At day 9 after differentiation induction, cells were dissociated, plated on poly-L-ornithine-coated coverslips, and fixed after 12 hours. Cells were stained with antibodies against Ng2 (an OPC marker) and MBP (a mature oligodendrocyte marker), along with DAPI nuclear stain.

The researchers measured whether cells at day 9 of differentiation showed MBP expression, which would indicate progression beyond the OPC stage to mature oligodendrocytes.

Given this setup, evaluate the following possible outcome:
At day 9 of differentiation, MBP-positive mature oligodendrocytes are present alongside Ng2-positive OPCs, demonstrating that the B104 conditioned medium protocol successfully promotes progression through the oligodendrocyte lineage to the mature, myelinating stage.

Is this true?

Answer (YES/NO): NO